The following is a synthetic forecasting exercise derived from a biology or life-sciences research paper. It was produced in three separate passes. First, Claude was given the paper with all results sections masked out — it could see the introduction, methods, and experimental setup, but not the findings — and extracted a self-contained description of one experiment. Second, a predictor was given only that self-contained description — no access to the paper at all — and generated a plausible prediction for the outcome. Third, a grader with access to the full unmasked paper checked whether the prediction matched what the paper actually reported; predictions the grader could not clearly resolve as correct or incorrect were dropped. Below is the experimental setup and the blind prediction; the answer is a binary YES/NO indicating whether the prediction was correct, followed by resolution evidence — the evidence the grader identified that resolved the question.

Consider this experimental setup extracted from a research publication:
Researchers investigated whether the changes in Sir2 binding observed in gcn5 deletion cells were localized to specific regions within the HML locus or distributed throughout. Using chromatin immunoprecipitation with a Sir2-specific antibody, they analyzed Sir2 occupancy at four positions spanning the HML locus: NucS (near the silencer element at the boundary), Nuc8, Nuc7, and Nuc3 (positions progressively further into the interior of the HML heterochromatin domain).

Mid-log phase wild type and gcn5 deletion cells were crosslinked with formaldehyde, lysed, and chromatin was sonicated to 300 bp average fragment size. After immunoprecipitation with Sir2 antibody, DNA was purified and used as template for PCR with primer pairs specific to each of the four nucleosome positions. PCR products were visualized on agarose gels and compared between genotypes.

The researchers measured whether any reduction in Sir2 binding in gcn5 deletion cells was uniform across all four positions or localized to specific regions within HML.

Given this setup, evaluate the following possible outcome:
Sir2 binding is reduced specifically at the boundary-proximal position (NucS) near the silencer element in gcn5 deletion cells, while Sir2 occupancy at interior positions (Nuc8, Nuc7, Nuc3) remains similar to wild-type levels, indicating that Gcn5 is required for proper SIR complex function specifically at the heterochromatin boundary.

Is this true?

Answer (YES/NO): NO